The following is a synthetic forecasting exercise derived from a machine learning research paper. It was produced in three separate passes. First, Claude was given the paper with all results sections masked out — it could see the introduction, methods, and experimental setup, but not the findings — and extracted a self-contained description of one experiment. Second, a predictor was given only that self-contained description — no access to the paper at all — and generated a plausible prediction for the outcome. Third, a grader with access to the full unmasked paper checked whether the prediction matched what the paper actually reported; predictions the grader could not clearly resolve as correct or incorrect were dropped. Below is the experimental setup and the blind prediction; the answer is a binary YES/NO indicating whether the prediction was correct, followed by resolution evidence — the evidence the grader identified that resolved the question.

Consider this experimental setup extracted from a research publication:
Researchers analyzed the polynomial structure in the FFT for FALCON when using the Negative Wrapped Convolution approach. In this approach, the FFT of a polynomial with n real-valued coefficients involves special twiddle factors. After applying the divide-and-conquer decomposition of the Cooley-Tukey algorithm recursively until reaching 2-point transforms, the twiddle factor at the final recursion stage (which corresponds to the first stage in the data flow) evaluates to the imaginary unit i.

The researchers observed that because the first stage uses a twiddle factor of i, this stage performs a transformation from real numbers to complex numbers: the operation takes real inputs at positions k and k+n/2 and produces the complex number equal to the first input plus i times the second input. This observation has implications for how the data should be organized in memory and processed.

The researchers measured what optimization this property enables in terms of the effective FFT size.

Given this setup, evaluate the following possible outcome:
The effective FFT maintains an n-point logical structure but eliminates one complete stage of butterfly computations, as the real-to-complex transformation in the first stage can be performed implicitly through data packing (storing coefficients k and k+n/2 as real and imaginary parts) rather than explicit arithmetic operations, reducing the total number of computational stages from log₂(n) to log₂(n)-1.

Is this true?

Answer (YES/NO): NO